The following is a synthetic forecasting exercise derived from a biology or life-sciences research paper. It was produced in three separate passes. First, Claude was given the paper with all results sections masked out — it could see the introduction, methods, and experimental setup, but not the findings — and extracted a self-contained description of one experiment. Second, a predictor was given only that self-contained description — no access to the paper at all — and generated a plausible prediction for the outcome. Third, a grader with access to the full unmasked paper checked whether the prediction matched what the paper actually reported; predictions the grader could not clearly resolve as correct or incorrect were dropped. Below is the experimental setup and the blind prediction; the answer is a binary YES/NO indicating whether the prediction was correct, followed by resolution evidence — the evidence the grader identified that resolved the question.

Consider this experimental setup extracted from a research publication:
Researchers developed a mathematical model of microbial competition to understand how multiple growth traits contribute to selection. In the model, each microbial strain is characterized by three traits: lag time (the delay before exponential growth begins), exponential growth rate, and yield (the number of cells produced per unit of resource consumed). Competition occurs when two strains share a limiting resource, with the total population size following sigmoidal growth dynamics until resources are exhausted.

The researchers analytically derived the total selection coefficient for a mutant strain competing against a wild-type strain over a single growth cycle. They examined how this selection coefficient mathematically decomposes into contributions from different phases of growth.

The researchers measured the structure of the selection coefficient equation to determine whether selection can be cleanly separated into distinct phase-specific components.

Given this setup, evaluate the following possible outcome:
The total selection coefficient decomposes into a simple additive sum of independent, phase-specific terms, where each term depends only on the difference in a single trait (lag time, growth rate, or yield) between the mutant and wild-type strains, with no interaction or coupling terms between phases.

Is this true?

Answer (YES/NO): NO